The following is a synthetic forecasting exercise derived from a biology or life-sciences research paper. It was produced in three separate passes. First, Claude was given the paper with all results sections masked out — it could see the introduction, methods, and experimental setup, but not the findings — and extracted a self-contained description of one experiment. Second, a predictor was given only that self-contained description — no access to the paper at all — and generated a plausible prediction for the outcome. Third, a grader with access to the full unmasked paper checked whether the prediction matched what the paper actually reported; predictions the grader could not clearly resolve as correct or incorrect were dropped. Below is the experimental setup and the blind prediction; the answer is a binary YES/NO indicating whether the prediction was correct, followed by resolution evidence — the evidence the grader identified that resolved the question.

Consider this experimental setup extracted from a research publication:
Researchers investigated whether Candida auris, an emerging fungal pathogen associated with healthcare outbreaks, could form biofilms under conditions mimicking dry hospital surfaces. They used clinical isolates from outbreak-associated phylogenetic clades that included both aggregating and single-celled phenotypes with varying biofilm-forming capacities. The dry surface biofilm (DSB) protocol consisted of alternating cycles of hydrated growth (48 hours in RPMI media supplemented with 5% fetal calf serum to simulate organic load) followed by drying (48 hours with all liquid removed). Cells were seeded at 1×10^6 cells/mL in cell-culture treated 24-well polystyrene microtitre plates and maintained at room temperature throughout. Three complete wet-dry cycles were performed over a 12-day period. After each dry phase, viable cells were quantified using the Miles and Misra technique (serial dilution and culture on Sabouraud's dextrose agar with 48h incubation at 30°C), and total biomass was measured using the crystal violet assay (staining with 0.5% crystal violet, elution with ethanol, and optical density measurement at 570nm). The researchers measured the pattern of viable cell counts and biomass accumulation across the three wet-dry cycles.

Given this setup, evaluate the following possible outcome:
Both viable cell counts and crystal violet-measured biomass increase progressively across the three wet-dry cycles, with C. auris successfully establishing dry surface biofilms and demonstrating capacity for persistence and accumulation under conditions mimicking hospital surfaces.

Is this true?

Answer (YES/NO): NO